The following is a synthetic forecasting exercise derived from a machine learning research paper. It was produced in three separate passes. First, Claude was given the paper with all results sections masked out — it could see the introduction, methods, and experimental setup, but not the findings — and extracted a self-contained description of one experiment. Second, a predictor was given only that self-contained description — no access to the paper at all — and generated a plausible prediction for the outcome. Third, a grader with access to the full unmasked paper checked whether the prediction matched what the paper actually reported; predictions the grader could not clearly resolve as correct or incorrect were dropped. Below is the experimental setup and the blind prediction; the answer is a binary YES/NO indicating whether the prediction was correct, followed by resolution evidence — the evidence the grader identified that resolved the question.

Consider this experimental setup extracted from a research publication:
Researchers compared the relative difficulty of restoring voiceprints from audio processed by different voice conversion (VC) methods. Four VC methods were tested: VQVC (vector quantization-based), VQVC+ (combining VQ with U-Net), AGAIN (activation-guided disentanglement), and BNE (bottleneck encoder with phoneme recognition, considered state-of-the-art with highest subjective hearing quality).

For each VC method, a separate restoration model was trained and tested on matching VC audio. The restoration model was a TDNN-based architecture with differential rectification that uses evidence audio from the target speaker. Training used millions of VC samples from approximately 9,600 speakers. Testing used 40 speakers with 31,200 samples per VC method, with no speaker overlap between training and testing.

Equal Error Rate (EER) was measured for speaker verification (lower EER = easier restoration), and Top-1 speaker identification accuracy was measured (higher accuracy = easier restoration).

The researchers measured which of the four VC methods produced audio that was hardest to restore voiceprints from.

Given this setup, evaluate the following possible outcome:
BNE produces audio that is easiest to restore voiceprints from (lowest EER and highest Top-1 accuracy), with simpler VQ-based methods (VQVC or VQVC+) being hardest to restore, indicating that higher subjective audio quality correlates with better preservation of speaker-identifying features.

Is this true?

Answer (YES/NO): NO